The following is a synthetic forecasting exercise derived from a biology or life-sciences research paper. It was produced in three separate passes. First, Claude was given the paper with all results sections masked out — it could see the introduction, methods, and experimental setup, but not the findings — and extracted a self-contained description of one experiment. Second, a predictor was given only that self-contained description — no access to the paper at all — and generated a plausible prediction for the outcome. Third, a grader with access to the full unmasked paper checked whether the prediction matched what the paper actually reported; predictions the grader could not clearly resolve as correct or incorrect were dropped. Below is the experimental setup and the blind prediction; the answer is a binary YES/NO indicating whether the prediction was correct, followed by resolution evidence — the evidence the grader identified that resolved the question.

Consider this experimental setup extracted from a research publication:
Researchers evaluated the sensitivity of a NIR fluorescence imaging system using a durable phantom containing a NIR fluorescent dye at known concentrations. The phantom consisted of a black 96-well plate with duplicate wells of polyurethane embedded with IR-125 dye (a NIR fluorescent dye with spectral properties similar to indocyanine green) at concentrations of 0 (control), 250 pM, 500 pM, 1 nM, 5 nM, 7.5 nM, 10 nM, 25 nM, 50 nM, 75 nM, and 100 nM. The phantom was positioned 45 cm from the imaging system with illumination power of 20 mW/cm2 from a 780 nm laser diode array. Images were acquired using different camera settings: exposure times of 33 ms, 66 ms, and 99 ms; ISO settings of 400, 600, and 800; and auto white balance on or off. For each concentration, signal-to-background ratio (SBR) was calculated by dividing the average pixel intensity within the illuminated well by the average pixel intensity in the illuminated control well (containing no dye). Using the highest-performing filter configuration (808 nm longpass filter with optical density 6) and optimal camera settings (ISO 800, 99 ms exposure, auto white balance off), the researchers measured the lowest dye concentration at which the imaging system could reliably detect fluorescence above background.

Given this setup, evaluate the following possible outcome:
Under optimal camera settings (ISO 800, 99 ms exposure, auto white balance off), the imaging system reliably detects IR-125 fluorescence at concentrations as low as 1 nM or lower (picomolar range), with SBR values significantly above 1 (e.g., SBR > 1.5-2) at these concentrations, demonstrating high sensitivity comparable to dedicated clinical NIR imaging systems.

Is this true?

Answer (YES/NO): NO